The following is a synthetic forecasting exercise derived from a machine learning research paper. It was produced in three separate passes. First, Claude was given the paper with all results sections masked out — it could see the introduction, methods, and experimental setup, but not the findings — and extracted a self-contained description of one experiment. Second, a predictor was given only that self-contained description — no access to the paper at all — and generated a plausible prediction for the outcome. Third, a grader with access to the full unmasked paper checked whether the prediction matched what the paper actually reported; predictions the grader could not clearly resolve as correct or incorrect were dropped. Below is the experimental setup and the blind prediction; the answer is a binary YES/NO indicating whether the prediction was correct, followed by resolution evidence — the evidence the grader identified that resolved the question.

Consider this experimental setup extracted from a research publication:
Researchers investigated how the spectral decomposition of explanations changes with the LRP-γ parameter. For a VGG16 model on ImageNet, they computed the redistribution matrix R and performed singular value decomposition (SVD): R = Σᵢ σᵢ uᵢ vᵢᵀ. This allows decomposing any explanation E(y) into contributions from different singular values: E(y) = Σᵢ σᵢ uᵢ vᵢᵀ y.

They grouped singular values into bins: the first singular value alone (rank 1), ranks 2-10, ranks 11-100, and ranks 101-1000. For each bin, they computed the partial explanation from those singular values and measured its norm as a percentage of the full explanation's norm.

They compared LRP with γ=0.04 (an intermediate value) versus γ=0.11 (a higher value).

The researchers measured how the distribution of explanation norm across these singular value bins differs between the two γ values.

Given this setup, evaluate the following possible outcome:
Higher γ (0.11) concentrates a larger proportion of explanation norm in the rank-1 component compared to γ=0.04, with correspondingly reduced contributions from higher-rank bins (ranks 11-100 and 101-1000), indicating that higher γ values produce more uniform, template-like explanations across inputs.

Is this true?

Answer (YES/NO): YES